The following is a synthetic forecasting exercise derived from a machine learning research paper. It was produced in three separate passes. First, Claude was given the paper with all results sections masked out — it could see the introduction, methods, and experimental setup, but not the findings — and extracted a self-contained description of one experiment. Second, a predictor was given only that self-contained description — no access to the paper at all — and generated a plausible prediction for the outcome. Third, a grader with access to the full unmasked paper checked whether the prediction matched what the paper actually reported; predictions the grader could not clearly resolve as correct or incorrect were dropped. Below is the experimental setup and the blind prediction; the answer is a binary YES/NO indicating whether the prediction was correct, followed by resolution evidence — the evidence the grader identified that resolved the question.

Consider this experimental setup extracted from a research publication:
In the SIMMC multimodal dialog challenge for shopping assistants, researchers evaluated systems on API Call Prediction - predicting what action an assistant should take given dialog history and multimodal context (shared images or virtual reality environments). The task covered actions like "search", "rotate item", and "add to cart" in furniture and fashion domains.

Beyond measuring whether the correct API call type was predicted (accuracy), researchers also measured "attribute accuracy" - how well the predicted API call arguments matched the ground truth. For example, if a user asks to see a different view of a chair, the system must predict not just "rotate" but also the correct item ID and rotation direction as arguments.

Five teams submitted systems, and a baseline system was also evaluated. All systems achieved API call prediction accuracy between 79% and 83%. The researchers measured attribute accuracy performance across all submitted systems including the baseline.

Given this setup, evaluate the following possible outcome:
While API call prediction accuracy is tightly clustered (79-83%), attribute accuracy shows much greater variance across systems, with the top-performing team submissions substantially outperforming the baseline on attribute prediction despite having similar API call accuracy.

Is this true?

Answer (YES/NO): NO